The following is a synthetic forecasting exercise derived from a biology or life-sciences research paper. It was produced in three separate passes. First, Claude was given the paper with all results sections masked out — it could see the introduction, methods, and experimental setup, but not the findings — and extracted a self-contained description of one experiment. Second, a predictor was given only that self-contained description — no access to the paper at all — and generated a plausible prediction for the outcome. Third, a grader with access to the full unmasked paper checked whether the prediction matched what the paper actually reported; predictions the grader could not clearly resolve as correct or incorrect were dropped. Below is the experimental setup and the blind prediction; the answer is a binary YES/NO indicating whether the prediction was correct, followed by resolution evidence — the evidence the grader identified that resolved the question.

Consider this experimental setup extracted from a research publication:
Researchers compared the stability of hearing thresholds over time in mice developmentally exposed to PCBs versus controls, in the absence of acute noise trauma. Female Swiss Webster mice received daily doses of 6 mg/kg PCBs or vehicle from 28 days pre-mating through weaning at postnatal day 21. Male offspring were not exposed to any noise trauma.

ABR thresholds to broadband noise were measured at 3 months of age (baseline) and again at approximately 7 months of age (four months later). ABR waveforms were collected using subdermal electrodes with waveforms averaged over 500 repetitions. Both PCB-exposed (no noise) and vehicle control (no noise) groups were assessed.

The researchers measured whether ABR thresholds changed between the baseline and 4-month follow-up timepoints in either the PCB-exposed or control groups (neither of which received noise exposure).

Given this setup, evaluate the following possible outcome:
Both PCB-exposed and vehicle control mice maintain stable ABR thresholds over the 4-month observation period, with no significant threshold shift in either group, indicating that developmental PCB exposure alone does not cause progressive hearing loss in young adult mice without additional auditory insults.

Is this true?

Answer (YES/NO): YES